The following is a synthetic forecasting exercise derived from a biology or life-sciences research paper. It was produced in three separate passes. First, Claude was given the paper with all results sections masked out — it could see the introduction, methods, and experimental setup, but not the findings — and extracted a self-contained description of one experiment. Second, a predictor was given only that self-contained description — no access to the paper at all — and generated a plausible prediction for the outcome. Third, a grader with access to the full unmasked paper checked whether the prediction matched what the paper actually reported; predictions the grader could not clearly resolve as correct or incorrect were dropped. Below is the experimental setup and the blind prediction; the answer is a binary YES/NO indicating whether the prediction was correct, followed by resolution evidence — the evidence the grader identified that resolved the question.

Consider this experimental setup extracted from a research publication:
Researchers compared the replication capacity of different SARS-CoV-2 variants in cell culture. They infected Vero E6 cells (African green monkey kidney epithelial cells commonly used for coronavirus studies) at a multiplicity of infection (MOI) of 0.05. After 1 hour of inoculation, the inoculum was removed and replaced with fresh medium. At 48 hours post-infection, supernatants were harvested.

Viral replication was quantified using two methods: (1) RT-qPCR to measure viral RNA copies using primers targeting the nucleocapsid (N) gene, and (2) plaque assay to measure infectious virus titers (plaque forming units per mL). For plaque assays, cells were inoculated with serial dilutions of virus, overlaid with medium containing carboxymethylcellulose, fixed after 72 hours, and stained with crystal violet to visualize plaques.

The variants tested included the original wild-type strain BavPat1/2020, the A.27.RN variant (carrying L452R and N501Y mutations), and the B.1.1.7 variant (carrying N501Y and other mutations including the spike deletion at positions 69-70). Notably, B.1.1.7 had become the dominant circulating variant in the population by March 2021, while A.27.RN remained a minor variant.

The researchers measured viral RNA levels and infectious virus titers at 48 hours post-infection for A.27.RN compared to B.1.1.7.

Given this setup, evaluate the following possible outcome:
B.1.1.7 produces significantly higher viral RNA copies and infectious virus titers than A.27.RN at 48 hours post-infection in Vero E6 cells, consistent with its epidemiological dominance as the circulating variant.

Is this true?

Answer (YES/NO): NO